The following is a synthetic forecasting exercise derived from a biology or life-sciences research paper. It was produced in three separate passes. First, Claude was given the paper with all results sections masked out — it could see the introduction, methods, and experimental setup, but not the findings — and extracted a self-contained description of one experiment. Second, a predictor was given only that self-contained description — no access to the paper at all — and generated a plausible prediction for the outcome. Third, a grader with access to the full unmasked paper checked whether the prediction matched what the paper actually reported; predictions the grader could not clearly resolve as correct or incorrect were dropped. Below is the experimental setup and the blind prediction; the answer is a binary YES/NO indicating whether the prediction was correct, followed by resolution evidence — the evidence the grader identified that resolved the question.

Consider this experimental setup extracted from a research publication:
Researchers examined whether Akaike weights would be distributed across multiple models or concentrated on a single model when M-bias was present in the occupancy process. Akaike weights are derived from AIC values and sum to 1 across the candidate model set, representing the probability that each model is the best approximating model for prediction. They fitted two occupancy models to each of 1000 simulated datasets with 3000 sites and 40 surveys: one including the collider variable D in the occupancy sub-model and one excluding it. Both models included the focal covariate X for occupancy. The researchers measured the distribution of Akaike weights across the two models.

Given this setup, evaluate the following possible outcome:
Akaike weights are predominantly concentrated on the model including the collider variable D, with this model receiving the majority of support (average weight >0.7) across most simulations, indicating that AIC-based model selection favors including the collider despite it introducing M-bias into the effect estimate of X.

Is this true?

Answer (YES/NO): YES